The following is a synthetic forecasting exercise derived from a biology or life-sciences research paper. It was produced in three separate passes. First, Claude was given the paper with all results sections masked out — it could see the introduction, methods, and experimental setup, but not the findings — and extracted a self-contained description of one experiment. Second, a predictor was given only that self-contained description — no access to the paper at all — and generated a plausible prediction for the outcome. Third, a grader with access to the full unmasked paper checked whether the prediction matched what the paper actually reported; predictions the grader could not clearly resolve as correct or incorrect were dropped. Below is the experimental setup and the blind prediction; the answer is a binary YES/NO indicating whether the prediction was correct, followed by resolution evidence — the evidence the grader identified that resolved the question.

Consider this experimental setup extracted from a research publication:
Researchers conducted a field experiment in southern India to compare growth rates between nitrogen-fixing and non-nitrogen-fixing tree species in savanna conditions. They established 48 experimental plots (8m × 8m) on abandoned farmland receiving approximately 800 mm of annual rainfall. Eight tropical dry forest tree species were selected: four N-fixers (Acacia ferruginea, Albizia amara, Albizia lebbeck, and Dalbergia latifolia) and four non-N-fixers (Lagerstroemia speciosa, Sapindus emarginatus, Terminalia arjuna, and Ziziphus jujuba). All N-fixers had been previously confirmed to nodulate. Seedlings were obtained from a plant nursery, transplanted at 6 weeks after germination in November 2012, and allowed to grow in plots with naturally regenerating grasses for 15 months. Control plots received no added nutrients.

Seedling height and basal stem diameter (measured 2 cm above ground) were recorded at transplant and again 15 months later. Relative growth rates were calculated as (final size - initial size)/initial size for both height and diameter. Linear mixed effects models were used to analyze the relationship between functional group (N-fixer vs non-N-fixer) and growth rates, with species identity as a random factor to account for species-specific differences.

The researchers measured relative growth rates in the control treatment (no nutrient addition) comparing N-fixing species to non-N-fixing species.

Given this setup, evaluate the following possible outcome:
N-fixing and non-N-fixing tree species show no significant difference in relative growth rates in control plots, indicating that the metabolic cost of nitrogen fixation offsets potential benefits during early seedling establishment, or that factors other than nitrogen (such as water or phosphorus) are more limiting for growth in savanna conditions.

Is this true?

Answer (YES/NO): NO